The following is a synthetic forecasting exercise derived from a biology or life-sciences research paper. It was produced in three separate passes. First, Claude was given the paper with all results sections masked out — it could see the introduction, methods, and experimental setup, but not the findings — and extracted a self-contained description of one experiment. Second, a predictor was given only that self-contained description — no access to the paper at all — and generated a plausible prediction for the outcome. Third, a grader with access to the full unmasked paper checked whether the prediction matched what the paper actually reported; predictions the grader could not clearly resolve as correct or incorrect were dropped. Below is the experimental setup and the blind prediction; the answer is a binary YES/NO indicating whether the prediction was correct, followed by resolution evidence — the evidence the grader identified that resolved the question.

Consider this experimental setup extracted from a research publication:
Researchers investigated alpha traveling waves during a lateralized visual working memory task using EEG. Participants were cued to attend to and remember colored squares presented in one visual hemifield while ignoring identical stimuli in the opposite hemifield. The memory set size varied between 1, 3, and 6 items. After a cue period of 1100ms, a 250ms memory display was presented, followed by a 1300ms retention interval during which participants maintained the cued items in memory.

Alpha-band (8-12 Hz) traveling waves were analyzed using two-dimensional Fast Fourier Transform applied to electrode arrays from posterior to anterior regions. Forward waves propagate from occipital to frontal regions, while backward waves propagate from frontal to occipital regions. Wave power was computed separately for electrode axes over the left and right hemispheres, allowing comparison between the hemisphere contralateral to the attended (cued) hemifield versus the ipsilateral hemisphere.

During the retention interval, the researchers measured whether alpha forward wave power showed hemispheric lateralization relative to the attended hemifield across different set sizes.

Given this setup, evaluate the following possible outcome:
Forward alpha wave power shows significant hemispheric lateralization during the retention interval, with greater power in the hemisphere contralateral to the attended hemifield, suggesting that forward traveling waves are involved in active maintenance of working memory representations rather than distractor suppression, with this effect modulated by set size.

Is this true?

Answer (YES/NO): NO